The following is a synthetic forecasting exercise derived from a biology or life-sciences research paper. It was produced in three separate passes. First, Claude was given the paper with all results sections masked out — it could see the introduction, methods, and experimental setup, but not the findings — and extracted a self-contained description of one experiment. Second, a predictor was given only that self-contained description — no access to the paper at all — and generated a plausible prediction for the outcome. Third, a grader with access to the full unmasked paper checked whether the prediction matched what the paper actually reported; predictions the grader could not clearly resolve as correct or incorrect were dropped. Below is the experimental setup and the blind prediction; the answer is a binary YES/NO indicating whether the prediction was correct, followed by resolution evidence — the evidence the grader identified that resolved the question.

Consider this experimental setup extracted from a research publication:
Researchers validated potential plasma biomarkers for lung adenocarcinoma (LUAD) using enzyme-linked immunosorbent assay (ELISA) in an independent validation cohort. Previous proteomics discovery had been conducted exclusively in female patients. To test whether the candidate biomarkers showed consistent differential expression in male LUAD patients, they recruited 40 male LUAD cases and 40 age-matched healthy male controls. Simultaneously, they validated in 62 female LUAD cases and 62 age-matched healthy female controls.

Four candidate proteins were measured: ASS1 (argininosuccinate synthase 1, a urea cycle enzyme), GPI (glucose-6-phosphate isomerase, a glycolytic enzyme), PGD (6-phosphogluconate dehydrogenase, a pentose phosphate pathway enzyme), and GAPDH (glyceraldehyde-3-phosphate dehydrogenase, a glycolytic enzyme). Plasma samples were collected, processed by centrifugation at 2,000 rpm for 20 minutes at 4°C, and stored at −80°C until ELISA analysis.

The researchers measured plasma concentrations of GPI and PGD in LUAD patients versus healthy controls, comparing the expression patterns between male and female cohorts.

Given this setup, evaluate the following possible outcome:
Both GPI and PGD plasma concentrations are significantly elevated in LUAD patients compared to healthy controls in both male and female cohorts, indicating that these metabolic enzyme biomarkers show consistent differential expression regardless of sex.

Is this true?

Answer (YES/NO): YES